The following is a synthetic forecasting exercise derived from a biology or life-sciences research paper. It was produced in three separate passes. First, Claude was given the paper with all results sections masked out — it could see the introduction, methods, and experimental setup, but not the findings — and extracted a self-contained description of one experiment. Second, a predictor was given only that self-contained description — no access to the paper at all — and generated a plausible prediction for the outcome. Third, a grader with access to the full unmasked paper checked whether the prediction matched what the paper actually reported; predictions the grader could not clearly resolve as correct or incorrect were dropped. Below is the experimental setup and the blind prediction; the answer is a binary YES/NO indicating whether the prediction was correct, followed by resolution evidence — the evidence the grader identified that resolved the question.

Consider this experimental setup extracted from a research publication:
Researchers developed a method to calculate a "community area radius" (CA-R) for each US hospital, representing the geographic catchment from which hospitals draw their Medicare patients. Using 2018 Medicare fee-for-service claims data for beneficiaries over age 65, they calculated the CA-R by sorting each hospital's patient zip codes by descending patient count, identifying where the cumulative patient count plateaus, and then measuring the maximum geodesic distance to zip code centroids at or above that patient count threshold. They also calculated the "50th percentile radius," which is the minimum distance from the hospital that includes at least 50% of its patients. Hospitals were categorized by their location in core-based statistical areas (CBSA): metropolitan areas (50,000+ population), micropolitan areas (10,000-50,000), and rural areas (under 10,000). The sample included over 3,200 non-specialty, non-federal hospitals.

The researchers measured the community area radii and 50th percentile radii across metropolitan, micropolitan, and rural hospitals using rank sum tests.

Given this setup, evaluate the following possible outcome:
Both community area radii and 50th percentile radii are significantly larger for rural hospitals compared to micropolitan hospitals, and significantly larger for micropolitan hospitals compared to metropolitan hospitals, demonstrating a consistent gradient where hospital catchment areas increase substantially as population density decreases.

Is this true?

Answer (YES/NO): NO